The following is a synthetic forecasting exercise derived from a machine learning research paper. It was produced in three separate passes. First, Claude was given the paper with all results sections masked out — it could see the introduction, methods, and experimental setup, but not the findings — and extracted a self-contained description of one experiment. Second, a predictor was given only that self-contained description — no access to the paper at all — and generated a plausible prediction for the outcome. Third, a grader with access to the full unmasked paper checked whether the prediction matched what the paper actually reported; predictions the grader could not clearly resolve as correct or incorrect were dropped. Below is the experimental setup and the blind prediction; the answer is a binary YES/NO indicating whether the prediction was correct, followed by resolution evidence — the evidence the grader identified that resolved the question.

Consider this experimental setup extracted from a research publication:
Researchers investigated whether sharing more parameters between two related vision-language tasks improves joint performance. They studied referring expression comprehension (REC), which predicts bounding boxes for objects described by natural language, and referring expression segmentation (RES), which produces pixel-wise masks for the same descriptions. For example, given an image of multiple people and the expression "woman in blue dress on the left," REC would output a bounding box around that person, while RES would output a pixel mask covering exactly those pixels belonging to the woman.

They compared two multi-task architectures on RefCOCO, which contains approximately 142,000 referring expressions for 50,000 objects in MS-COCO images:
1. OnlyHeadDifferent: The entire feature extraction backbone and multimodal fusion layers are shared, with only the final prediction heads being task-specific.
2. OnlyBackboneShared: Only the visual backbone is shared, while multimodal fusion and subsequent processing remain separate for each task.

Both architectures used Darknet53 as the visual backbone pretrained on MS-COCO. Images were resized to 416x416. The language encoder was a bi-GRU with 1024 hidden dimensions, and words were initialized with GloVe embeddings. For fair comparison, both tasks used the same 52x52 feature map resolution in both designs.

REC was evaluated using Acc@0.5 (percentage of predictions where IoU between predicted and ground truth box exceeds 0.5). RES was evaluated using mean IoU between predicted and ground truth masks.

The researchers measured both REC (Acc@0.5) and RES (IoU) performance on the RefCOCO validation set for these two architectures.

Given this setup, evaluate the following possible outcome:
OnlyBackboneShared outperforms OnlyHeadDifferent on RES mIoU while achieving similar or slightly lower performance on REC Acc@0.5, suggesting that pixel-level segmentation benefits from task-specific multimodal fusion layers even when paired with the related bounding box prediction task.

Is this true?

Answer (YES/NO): NO